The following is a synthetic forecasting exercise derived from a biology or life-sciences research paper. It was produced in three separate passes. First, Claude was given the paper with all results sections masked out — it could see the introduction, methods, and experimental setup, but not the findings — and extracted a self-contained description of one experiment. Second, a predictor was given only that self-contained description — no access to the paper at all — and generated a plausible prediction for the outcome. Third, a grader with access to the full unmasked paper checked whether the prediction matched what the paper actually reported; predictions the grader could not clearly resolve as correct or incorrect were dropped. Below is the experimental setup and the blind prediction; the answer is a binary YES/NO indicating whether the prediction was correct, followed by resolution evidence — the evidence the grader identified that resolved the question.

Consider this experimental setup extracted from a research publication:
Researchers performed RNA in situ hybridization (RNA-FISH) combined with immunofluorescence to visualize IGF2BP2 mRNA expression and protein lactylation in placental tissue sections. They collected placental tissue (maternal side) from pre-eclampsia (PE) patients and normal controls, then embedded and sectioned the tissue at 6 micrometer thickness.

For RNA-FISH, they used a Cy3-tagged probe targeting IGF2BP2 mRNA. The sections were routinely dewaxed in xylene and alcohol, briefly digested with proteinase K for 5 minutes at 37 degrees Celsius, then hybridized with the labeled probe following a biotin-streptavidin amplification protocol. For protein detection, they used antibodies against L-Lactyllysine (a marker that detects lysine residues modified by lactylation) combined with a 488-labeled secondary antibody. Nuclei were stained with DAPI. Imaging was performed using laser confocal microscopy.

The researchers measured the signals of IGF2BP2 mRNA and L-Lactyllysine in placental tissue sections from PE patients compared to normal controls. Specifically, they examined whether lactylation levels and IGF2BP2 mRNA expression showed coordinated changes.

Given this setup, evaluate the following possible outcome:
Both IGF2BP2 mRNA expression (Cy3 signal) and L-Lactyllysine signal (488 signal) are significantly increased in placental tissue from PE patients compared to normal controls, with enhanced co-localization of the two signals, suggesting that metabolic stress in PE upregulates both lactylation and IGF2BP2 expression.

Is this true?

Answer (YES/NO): NO